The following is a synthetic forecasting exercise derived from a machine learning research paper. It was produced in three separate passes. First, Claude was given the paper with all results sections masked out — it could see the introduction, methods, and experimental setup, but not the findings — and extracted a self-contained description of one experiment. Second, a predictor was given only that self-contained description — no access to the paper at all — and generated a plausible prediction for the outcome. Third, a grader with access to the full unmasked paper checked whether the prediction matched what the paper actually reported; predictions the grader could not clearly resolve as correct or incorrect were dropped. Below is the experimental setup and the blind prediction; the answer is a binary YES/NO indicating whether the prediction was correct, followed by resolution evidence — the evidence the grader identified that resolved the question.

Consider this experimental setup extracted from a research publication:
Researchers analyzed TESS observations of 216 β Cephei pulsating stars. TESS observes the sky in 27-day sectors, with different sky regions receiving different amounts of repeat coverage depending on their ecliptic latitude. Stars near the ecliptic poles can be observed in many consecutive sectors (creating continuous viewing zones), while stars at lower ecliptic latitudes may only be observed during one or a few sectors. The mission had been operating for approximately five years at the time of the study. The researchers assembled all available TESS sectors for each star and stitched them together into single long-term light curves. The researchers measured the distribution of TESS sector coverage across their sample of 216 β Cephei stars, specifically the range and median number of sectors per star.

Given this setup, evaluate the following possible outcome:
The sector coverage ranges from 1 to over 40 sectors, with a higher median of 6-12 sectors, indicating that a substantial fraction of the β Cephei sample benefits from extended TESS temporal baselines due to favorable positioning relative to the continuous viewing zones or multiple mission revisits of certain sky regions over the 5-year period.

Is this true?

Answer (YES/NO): NO